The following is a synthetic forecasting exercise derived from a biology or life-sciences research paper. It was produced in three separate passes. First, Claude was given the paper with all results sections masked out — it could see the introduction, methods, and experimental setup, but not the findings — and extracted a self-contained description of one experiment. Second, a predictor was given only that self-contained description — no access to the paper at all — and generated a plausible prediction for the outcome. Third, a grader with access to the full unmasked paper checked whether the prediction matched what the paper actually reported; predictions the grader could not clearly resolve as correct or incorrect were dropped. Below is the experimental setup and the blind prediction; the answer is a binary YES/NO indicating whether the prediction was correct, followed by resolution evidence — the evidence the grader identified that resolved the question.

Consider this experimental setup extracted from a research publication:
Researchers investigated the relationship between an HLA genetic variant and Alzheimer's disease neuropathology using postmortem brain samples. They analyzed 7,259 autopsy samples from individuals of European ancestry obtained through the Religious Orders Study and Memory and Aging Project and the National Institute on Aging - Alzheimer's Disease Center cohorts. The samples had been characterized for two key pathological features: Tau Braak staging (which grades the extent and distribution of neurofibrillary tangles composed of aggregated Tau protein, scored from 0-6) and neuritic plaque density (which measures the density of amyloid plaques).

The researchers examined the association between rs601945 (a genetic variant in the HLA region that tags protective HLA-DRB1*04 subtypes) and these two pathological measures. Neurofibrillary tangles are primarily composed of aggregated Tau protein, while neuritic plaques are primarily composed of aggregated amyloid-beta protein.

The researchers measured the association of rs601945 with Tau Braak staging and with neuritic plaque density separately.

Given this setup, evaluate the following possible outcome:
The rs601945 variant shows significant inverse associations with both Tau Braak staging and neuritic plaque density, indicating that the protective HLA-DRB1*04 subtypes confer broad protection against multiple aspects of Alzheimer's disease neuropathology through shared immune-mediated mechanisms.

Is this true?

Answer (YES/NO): NO